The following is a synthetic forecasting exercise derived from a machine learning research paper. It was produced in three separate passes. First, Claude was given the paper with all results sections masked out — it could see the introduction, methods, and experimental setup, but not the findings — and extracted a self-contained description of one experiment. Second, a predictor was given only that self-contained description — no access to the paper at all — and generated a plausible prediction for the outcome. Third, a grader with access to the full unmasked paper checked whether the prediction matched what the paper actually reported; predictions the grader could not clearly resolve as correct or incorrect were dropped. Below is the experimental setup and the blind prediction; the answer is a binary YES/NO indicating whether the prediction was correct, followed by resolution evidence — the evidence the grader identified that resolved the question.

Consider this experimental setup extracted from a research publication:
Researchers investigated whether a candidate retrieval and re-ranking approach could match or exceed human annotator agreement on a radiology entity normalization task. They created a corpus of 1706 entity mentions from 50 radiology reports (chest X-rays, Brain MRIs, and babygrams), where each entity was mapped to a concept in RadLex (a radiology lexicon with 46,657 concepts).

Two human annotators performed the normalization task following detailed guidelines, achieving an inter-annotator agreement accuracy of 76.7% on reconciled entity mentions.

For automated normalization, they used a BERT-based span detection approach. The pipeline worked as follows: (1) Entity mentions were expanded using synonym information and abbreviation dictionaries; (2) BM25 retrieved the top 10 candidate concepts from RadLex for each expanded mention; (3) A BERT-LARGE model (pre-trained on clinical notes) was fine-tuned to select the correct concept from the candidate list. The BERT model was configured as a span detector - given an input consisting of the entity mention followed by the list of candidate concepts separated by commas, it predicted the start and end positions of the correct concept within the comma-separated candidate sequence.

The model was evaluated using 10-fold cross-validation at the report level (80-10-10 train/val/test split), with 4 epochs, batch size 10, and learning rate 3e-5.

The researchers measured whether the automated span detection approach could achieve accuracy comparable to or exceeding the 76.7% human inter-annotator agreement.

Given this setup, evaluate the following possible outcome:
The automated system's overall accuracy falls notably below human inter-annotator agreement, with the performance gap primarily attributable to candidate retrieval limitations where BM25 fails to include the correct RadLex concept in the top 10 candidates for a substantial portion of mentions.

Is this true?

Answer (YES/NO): NO